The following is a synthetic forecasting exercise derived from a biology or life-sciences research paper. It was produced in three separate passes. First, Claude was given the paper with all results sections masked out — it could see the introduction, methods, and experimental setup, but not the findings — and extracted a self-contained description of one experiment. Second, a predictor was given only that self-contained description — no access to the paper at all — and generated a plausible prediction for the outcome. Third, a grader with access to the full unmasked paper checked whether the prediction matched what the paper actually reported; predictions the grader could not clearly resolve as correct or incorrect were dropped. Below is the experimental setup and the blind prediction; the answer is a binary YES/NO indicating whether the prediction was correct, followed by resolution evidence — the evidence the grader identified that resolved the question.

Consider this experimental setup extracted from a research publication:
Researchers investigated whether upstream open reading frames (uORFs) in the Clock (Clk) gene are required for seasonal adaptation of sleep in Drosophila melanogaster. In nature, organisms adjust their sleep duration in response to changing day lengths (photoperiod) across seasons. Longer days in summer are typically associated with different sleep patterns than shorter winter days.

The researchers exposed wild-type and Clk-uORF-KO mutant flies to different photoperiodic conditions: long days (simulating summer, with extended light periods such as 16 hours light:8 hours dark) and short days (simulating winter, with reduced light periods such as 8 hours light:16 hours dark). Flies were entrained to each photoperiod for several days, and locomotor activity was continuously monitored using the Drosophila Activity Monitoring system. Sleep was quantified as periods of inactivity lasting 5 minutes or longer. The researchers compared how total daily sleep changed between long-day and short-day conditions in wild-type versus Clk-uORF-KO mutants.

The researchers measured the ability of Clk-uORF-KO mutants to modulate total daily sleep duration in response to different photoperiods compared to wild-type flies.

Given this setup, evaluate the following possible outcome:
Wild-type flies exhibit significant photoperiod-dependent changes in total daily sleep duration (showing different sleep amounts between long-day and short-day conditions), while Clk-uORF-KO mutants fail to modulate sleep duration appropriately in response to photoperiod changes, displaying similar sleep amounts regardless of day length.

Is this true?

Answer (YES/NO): NO